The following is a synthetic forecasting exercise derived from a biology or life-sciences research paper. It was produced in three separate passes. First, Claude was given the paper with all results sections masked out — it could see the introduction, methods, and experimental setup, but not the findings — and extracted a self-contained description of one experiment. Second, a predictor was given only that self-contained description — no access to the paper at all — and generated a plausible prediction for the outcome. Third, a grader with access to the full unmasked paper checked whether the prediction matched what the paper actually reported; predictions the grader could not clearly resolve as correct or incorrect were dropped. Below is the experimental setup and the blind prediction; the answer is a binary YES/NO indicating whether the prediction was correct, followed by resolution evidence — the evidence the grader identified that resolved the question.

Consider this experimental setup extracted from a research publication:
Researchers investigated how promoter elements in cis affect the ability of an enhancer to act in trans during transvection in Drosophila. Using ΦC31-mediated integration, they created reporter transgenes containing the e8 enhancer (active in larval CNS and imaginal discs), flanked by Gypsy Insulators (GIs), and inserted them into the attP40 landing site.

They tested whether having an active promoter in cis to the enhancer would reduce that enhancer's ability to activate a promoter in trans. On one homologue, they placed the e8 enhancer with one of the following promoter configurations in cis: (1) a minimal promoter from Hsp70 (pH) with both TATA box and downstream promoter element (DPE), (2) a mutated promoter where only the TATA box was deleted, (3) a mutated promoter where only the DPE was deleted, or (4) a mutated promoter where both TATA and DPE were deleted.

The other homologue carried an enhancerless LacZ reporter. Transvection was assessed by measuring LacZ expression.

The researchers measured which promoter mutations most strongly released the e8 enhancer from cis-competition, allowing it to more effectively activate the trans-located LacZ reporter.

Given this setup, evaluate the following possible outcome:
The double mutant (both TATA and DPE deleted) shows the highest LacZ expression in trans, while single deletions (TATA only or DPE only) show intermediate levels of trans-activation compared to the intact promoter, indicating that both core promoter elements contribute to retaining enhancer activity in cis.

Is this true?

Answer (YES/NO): NO